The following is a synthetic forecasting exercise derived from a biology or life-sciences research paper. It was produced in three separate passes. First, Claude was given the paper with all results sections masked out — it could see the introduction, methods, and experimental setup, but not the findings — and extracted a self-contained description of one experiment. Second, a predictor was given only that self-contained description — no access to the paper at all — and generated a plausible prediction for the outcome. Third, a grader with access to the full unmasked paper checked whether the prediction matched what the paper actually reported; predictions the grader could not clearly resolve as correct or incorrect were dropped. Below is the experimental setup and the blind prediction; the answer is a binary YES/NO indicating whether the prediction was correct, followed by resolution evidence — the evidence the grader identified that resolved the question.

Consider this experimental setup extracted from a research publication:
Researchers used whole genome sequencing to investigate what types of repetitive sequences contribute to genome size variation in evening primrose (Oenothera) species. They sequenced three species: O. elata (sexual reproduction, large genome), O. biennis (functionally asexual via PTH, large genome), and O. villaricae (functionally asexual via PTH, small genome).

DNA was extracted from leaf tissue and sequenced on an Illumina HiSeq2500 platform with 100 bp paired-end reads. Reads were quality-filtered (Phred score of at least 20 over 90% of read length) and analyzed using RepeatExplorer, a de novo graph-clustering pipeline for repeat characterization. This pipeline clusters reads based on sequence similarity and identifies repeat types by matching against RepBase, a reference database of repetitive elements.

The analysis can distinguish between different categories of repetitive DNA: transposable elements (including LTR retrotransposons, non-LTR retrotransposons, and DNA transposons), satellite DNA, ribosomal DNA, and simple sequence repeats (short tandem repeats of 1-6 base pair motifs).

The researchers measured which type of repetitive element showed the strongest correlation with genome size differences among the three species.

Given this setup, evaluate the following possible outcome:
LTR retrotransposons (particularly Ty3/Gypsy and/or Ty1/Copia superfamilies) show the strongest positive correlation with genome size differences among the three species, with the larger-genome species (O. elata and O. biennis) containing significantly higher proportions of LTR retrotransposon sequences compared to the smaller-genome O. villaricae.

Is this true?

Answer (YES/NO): NO